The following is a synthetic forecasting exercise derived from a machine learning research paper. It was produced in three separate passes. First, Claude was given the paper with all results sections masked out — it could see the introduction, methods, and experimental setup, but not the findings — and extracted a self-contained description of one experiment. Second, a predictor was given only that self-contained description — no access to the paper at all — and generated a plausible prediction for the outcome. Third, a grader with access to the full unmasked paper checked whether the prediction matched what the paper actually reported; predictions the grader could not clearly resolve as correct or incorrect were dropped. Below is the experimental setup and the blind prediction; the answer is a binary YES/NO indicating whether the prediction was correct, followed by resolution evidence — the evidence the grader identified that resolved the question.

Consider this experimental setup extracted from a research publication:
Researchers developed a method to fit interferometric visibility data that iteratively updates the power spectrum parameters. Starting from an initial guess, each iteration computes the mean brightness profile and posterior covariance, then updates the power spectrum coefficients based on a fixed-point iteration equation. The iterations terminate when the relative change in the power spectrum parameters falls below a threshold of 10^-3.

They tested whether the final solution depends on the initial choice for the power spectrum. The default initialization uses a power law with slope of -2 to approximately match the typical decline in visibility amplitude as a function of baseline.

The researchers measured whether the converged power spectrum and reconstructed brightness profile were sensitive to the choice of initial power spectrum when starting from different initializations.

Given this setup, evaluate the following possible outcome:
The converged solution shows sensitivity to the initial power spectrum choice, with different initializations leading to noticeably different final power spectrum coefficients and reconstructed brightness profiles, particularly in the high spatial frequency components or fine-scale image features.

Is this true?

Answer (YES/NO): NO